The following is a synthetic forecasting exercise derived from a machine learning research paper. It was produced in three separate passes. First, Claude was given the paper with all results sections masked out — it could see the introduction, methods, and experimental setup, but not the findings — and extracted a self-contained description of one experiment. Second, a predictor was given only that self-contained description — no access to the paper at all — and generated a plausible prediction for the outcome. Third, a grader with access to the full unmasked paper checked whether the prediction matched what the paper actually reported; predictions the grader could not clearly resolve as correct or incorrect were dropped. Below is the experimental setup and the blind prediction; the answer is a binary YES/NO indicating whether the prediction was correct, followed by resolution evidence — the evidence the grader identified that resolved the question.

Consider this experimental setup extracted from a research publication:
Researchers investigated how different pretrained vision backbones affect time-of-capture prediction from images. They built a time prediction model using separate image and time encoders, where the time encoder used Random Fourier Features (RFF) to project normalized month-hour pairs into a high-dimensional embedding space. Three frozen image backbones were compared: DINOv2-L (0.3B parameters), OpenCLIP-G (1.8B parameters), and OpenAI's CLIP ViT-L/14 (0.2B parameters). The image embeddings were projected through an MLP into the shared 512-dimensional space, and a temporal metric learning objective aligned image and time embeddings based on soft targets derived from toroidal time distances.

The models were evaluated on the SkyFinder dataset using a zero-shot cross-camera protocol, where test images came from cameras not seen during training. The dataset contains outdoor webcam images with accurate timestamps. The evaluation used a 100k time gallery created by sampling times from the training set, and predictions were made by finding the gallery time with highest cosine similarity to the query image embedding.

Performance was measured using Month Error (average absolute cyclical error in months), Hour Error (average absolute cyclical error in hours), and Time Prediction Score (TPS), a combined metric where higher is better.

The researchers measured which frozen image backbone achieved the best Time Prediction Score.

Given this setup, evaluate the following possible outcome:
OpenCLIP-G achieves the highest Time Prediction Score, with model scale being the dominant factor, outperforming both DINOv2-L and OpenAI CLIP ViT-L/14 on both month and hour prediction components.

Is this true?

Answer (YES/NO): NO